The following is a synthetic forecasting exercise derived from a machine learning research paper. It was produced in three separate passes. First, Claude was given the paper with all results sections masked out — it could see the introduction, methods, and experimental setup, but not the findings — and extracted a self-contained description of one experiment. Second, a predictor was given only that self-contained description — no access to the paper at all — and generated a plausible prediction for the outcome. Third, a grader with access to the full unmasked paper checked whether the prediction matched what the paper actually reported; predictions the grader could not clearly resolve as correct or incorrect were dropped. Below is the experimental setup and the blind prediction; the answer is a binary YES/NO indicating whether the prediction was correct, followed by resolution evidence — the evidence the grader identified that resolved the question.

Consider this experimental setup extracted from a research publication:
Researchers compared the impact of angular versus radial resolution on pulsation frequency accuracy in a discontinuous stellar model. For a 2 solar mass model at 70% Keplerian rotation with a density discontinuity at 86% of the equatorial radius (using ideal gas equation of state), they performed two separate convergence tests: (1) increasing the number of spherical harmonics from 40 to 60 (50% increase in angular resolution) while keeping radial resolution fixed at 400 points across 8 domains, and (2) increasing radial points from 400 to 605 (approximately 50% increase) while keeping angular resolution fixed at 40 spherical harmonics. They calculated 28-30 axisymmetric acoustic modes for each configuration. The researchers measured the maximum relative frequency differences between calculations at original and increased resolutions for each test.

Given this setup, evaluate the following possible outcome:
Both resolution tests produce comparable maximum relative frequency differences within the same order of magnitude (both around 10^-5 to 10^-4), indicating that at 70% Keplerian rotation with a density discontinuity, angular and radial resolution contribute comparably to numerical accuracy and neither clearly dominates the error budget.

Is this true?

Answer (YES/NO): NO